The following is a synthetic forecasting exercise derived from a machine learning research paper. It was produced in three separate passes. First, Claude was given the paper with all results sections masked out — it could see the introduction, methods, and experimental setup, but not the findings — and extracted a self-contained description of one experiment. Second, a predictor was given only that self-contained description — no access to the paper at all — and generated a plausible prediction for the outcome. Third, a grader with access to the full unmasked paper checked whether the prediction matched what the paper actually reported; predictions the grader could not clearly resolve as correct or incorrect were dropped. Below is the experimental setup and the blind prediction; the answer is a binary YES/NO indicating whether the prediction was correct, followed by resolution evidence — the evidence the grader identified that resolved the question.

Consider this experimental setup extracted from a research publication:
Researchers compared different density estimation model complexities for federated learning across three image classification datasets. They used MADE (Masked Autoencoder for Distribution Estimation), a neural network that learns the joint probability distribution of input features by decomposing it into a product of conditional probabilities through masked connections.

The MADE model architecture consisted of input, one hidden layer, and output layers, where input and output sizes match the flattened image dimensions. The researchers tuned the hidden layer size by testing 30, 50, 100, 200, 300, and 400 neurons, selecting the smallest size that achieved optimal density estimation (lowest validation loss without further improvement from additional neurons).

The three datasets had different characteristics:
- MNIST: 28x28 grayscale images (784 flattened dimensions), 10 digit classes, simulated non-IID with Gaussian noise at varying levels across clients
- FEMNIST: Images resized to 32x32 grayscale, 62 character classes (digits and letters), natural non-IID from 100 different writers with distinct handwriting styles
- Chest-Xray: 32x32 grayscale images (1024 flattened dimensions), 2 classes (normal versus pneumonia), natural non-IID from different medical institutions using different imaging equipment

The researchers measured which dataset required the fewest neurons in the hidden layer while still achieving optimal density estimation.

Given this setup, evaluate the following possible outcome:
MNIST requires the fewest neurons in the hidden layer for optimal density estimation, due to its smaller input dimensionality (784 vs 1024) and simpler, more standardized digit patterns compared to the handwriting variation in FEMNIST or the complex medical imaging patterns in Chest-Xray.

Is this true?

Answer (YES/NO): YES